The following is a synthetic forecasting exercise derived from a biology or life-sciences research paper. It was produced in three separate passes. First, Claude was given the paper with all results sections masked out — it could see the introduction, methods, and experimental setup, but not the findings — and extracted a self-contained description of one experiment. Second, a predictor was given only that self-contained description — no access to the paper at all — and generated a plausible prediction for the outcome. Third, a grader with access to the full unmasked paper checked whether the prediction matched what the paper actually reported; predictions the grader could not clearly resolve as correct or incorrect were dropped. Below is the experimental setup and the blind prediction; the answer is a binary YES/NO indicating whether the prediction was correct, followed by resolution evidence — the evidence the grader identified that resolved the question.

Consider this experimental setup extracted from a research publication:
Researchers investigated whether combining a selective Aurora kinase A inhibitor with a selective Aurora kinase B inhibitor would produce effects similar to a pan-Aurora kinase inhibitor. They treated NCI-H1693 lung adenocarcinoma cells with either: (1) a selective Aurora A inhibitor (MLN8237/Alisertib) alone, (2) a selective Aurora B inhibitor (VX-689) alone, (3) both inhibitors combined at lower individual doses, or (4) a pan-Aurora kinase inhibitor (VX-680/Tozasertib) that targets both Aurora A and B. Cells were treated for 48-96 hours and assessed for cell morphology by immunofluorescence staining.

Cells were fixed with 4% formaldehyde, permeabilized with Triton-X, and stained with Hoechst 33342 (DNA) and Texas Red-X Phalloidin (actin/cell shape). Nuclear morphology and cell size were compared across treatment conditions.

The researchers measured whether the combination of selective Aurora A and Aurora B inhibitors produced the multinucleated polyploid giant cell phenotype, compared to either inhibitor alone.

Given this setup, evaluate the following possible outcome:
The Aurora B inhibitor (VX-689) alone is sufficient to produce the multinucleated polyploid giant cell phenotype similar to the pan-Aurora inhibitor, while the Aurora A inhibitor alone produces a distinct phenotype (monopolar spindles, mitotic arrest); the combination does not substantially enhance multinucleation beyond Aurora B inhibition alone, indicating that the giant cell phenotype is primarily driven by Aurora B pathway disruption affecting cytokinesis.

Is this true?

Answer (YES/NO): NO